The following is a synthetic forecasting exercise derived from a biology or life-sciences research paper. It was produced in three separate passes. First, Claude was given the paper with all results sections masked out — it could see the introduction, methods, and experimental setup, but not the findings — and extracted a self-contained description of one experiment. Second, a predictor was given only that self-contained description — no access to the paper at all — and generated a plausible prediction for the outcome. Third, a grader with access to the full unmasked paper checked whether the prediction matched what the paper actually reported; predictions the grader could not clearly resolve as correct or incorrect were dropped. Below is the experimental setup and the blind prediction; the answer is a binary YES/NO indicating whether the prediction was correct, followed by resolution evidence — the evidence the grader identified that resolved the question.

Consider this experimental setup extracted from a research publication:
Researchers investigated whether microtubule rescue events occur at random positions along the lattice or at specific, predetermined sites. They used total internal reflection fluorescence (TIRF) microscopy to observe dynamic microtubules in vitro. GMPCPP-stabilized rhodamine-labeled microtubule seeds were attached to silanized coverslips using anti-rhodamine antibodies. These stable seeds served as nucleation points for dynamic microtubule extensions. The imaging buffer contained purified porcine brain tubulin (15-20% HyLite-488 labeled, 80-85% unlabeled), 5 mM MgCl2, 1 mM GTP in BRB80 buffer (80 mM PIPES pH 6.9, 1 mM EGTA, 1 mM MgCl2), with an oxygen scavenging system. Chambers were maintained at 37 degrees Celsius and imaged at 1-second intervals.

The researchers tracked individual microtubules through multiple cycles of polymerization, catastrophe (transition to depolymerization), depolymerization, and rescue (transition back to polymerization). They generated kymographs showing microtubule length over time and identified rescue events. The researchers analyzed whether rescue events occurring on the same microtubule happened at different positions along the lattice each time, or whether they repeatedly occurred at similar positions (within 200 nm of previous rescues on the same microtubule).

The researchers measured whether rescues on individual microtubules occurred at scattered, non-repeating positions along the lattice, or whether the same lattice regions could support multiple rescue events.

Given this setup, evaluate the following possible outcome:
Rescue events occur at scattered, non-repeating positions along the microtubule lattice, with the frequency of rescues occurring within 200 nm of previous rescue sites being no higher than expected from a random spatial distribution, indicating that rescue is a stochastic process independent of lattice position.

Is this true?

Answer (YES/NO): NO